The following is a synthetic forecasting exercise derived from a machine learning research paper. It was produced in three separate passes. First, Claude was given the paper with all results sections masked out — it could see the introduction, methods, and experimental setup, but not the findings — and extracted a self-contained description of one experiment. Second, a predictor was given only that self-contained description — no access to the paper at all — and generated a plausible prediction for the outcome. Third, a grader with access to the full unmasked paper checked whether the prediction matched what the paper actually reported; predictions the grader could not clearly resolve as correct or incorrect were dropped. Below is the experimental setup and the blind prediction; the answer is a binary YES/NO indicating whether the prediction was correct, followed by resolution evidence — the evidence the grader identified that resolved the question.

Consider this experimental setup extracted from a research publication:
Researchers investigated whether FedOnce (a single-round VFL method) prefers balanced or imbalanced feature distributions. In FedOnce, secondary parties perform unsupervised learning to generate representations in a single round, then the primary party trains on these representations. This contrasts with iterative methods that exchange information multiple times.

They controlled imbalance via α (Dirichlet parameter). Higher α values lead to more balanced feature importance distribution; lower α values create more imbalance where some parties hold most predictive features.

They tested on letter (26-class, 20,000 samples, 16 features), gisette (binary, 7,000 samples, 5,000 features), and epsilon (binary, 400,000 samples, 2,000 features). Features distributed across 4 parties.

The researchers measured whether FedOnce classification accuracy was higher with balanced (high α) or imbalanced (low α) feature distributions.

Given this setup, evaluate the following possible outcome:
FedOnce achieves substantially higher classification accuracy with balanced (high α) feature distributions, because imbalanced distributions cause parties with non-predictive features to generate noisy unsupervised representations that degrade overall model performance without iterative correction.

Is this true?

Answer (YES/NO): YES